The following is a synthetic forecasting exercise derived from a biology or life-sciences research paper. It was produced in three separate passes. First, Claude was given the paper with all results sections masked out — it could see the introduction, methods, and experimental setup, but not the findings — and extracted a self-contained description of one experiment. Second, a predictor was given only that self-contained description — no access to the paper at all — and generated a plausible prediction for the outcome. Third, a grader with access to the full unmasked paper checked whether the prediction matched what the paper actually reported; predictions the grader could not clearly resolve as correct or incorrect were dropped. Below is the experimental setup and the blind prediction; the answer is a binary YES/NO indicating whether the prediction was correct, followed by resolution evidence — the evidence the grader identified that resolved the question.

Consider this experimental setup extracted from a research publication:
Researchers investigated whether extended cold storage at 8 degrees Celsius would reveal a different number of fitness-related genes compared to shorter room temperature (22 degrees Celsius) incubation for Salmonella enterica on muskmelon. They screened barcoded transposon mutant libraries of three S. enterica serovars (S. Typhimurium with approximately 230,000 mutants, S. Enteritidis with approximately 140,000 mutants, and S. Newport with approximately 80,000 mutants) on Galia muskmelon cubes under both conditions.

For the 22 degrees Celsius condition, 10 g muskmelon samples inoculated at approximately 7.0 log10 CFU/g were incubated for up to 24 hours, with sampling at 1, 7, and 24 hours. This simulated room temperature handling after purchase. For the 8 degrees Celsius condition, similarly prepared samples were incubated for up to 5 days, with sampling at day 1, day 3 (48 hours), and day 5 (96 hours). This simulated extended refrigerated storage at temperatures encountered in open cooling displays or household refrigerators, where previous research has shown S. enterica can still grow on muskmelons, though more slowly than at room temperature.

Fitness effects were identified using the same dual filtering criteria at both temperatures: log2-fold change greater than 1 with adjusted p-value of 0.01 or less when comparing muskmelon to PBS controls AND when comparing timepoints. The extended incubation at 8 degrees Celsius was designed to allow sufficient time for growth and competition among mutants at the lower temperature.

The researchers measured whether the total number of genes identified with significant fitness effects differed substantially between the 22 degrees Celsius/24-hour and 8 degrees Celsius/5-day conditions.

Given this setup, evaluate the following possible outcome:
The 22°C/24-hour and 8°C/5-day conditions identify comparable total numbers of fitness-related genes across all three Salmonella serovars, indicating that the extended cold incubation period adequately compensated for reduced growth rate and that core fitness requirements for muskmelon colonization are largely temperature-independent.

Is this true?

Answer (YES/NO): NO